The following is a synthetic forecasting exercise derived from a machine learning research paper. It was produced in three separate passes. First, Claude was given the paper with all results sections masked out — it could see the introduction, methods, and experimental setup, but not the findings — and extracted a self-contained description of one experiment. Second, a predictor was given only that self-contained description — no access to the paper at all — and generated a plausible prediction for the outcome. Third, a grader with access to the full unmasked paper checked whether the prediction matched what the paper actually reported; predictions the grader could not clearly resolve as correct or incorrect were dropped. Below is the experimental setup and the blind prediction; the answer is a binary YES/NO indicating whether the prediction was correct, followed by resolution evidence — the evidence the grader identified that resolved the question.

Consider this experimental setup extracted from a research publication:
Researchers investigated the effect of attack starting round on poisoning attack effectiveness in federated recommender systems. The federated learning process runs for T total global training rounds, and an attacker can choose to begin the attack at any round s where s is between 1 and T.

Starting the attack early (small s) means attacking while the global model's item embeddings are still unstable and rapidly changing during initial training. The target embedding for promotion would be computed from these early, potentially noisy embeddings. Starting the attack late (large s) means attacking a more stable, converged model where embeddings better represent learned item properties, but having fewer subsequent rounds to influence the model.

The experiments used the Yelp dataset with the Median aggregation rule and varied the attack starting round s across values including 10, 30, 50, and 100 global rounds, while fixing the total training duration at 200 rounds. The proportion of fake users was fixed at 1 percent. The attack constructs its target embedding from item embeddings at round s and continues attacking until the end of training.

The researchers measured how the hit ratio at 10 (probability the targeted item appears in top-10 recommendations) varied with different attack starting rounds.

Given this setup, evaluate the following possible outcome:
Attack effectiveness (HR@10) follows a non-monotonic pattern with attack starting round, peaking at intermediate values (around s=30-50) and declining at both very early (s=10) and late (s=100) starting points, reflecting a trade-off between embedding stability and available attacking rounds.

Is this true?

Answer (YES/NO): NO